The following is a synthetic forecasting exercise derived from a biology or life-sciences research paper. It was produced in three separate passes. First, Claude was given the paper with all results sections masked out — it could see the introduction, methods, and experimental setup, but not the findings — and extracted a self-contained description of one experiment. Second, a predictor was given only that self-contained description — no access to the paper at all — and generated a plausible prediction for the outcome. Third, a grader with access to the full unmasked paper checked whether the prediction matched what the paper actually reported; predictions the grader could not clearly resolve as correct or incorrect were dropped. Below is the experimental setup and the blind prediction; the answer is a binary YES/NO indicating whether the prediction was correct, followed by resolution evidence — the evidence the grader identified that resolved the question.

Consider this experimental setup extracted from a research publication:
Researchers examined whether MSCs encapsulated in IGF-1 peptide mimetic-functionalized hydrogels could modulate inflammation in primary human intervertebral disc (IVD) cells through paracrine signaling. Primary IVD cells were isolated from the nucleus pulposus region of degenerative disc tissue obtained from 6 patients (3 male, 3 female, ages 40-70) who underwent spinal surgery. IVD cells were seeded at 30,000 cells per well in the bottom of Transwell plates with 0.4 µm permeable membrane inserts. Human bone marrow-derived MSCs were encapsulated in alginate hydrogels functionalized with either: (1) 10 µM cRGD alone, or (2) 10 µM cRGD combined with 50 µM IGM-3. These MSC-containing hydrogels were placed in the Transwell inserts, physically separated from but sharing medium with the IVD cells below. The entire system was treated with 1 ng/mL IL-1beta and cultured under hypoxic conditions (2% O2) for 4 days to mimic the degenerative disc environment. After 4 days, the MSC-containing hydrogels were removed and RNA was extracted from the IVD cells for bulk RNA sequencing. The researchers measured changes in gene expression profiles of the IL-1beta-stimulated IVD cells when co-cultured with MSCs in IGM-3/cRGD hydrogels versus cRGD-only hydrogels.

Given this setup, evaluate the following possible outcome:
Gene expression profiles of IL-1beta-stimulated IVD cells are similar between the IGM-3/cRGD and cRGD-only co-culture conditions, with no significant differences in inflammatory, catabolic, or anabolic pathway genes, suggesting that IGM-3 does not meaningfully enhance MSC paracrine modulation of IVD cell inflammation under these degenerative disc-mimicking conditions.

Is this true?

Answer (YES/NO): NO